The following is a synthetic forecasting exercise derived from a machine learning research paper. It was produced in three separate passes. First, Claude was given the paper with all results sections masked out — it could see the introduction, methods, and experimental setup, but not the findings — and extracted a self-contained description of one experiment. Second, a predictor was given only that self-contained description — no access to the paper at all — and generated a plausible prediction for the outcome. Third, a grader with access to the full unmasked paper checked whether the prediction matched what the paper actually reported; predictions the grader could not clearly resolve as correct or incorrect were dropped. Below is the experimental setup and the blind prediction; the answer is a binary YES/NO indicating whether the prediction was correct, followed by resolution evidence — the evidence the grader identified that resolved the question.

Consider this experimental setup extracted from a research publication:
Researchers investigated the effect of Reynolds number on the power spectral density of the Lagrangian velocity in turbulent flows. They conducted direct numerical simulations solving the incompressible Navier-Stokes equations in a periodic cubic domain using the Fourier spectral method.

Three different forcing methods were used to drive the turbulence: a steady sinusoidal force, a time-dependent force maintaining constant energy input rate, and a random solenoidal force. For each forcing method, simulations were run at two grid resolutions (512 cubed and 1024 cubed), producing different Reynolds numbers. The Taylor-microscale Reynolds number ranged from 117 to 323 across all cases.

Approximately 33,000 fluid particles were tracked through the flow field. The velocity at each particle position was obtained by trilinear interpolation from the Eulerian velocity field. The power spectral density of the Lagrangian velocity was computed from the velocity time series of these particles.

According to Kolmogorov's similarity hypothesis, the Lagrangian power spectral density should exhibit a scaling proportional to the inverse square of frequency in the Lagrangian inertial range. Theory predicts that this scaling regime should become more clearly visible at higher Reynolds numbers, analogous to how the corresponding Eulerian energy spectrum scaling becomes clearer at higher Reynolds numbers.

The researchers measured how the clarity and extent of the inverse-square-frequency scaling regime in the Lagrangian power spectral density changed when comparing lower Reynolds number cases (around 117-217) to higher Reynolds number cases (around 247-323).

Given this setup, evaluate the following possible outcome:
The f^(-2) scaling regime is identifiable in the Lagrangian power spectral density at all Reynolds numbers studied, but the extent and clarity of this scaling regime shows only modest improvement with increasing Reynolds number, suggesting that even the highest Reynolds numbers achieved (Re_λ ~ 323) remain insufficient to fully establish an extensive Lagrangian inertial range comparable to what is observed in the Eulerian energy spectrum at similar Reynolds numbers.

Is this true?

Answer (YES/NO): YES